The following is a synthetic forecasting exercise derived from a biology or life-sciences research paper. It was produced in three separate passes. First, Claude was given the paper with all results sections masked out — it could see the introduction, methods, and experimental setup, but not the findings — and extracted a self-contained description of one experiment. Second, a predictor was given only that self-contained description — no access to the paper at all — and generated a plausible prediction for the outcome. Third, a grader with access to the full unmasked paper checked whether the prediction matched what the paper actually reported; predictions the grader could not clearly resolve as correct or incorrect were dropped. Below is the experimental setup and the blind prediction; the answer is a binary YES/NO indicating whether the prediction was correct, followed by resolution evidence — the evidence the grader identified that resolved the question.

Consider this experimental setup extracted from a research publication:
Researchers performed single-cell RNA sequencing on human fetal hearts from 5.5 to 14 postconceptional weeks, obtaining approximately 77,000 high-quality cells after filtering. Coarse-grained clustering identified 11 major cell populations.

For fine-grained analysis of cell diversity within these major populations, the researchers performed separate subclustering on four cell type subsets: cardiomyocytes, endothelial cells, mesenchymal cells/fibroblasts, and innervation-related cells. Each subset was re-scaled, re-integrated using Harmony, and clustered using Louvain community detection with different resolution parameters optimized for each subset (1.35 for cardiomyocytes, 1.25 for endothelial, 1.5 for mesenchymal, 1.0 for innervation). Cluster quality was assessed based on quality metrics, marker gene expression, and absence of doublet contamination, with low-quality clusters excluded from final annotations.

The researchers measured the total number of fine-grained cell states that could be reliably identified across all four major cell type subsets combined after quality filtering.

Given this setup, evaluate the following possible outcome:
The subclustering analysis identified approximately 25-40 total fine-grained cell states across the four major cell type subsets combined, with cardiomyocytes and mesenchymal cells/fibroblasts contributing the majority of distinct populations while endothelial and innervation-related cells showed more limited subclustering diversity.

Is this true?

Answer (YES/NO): NO